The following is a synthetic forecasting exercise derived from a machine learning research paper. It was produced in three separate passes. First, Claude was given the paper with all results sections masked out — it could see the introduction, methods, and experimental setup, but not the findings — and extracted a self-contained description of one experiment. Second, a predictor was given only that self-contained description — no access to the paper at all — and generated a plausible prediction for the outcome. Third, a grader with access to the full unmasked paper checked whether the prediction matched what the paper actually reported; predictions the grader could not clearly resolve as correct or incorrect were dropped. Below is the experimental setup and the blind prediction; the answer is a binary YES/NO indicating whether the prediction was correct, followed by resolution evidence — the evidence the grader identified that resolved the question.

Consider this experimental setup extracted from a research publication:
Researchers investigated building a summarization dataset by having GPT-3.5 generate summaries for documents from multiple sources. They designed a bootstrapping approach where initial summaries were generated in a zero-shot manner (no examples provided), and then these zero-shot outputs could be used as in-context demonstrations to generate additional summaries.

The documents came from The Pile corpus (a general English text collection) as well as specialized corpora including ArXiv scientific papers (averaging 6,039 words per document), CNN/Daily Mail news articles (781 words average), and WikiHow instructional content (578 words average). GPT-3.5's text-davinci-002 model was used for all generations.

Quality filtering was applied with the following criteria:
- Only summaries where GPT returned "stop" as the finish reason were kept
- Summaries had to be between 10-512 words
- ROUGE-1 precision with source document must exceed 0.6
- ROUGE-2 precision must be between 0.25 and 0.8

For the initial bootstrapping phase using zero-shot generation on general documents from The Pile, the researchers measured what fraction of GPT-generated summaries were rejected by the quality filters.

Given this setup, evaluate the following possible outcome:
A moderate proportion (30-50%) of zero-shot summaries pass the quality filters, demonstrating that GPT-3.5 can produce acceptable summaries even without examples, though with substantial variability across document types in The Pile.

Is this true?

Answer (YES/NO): NO